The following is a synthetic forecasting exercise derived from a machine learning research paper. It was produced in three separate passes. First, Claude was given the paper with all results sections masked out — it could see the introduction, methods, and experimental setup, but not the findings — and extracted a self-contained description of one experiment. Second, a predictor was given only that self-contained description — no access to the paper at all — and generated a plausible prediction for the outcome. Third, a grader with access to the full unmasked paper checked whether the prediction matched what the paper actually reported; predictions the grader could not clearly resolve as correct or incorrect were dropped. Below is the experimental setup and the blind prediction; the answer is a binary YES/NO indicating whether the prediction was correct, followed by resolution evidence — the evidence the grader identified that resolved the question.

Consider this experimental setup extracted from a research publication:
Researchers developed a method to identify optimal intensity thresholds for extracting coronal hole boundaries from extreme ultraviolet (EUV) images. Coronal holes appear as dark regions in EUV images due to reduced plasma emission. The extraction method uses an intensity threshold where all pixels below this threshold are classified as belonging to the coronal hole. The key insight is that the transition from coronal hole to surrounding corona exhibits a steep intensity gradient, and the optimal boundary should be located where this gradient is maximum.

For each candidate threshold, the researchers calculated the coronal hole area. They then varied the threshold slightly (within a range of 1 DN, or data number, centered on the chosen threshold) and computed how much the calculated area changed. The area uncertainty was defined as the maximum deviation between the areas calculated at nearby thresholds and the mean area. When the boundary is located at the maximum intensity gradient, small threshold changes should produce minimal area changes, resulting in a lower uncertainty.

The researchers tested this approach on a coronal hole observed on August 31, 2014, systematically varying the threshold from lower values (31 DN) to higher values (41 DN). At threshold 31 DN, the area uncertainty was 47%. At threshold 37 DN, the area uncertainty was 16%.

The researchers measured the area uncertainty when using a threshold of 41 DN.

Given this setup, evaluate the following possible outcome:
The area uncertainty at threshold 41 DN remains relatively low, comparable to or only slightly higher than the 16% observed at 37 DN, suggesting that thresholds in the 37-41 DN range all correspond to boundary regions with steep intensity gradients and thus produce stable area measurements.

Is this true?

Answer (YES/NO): NO